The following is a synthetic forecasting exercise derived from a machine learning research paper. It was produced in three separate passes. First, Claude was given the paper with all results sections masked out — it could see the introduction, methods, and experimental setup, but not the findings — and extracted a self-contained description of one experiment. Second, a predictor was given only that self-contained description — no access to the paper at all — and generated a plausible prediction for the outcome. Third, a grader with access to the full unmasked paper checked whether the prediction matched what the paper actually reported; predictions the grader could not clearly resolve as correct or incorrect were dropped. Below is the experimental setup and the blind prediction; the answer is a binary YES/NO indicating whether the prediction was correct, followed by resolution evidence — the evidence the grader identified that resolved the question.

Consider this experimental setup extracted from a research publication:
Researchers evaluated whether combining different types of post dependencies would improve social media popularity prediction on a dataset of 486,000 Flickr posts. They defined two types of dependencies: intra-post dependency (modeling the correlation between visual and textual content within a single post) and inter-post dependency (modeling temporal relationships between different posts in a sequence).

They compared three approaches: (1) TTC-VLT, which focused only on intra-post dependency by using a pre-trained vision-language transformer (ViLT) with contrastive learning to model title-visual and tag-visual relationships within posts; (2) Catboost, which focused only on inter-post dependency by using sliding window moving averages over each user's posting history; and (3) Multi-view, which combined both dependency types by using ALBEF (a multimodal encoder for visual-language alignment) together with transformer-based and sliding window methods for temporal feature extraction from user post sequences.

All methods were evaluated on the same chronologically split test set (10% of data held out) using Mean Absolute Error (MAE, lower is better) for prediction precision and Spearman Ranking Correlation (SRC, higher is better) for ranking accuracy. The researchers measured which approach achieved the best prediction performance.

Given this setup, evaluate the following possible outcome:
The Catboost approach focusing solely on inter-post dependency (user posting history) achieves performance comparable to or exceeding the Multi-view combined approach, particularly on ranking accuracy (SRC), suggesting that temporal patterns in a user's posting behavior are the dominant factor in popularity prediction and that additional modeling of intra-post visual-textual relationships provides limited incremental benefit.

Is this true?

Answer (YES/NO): NO